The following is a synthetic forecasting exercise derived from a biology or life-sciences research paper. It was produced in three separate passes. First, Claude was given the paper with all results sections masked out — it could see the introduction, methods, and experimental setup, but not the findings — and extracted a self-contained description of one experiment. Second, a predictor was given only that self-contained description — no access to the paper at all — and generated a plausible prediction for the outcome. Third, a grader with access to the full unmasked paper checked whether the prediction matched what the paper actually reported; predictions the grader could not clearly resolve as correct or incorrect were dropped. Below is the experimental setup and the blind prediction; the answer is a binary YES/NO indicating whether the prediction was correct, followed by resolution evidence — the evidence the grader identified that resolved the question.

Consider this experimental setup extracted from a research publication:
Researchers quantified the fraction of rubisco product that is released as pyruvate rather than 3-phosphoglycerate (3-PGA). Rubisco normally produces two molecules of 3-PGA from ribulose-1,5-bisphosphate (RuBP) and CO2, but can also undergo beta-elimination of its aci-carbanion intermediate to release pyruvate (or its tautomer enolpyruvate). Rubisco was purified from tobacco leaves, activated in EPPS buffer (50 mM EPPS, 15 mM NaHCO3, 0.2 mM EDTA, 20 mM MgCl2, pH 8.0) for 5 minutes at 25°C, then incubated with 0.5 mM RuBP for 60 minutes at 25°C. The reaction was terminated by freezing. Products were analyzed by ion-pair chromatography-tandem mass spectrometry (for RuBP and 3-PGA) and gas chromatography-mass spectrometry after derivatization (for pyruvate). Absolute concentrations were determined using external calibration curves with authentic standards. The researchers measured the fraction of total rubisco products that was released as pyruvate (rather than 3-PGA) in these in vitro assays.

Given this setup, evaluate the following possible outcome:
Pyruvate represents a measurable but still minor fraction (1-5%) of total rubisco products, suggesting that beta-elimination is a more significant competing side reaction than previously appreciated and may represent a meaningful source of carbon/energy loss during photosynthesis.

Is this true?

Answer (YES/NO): NO